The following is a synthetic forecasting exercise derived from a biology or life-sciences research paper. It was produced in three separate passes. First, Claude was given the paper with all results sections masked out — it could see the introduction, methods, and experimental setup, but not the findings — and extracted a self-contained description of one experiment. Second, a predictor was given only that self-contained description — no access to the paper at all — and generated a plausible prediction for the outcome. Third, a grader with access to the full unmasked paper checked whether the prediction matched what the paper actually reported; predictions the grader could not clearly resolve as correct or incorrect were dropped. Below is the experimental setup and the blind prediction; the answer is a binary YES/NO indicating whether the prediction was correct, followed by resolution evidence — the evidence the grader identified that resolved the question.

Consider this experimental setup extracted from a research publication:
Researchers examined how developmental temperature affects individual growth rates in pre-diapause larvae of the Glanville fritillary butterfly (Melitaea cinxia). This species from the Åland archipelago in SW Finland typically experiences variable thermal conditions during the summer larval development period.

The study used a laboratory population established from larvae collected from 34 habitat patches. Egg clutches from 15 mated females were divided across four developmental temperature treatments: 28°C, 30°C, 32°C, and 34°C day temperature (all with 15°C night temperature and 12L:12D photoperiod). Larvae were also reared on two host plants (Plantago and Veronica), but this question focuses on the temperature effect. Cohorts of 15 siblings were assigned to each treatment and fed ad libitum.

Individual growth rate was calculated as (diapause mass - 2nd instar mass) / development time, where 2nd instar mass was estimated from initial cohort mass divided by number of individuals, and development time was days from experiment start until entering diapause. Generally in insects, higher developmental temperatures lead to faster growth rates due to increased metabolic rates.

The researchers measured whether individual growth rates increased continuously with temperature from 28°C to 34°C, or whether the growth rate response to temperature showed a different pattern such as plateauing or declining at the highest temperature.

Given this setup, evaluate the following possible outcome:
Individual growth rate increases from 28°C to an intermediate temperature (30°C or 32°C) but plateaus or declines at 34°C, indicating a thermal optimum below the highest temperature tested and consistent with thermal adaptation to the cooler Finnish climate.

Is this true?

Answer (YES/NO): YES